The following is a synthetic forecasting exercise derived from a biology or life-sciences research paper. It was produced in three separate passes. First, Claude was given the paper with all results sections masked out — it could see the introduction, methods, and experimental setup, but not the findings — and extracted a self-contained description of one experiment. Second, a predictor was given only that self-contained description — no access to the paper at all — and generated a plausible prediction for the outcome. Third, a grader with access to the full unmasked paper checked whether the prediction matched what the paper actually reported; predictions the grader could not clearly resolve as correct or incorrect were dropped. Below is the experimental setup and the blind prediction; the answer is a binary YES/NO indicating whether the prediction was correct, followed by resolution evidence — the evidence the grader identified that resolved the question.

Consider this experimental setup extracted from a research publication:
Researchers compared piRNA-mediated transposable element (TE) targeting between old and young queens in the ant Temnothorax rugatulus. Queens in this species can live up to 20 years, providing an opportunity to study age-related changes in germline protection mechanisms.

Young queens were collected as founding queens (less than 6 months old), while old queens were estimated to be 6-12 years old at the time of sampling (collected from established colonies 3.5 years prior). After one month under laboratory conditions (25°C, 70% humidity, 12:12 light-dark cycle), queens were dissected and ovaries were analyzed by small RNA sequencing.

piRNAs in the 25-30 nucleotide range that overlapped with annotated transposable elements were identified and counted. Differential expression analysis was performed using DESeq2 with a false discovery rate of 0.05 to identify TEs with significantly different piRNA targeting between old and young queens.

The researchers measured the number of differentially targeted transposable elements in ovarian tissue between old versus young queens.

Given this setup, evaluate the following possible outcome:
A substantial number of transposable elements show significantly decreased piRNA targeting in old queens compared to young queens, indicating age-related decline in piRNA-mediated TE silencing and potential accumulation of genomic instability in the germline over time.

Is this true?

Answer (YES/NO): NO